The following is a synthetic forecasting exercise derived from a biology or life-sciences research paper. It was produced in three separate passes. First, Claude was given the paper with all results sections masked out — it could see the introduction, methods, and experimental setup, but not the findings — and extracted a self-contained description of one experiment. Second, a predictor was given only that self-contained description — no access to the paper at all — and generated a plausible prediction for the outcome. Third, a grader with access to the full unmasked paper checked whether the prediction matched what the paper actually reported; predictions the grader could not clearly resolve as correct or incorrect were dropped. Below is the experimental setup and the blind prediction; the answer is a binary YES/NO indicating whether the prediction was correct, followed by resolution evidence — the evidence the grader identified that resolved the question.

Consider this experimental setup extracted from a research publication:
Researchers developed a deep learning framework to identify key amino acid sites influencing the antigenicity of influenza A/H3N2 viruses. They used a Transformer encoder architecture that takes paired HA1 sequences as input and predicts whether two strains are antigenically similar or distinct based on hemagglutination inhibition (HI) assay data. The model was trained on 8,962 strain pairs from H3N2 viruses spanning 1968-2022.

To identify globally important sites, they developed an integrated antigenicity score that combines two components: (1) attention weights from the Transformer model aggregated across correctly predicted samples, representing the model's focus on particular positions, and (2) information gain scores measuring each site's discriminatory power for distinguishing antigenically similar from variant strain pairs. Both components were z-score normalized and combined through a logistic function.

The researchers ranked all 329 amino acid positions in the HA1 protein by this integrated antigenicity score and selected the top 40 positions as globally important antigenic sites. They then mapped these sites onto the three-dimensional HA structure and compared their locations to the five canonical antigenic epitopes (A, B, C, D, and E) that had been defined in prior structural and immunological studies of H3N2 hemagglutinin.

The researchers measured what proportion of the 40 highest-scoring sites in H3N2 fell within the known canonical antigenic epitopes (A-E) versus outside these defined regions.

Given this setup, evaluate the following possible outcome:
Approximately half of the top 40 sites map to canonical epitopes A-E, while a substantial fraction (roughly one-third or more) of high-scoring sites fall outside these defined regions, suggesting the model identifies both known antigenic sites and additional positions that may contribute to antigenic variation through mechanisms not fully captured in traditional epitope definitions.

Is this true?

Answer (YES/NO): NO